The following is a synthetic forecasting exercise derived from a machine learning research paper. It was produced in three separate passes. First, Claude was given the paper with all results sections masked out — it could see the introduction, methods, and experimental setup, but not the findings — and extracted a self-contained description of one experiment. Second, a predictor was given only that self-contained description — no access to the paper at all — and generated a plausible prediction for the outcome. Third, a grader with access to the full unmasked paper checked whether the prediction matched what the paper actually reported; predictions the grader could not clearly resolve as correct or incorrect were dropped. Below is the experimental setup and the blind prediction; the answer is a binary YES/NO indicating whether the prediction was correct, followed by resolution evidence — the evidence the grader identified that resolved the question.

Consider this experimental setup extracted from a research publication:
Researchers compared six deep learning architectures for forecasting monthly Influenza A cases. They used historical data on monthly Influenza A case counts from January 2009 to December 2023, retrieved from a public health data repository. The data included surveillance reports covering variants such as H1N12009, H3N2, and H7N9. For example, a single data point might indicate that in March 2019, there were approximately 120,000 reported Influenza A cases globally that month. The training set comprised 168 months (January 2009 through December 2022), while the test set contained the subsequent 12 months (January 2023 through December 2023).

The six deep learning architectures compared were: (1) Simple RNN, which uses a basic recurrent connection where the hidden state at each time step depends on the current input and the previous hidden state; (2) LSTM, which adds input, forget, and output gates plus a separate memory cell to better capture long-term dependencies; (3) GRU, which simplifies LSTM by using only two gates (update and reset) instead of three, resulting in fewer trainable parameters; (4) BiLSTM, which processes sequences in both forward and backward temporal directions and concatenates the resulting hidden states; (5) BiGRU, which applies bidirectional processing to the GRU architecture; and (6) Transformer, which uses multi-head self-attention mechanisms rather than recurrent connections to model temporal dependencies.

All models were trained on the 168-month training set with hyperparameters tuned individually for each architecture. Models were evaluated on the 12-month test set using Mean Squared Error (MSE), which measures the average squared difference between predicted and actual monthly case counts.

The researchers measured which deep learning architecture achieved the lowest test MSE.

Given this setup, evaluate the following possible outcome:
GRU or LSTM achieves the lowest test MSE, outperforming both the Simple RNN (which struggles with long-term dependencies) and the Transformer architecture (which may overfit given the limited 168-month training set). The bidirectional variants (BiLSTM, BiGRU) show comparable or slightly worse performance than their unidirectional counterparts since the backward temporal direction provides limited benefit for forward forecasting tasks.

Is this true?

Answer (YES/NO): NO